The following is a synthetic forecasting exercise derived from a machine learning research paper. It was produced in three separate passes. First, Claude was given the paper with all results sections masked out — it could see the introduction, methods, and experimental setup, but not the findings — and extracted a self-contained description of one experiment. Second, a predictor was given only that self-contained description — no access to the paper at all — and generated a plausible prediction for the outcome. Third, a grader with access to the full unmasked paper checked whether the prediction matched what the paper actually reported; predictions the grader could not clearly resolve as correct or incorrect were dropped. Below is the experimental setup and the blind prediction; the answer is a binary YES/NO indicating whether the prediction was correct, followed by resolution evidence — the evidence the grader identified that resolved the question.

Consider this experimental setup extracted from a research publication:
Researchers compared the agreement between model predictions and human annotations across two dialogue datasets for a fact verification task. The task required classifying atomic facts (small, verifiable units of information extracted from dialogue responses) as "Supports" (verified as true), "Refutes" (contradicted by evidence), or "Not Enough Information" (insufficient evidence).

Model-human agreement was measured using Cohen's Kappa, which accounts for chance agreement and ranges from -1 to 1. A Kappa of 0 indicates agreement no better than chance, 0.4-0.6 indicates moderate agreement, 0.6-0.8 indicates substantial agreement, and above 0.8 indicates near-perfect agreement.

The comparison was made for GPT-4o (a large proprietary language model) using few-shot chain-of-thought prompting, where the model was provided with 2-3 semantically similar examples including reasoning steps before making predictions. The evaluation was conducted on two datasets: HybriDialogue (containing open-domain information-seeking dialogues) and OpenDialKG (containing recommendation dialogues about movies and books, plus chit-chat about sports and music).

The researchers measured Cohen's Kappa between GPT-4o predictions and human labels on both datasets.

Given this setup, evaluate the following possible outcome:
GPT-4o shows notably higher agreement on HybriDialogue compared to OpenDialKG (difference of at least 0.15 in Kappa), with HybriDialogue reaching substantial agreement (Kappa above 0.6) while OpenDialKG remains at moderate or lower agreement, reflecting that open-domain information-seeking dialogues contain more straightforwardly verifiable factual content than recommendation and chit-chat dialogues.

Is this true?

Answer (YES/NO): NO